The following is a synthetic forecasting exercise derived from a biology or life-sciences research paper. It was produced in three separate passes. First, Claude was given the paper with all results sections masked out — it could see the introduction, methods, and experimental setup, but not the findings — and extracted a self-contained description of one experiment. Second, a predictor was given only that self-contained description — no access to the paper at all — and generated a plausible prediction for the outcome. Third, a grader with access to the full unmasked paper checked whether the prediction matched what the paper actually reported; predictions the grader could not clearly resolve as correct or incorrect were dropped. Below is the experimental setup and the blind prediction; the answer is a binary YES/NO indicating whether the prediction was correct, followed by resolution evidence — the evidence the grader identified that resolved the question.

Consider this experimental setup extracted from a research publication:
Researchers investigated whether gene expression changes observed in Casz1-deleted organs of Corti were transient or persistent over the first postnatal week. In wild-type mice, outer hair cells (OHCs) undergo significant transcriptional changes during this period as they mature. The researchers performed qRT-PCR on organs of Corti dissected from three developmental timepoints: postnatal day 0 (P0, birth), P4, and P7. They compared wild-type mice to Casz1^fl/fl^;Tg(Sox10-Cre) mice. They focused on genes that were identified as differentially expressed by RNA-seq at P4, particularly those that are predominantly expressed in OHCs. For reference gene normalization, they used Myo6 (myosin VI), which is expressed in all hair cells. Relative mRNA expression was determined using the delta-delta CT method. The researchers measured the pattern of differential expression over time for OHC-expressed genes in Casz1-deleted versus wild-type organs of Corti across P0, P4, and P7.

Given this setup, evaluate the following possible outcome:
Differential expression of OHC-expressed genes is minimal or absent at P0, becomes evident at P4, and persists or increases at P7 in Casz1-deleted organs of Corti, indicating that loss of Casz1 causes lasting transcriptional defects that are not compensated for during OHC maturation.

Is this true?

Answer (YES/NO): NO